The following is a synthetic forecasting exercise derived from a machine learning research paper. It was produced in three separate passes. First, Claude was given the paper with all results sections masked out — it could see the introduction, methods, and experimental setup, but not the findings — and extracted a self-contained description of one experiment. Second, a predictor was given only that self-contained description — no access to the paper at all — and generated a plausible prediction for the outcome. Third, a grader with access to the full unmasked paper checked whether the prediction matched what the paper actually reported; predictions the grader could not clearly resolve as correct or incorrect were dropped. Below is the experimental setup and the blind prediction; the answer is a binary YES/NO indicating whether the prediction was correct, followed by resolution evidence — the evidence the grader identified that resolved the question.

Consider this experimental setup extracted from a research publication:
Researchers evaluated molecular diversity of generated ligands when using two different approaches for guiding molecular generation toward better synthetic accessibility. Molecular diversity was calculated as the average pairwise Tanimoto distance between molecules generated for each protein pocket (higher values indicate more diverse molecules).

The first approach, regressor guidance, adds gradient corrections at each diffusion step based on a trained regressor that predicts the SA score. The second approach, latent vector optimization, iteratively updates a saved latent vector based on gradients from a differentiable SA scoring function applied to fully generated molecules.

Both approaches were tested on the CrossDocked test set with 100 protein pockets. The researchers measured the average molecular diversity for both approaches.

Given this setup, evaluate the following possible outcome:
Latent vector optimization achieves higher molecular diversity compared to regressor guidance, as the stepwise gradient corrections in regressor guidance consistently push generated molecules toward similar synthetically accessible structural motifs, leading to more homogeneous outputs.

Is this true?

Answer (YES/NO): NO